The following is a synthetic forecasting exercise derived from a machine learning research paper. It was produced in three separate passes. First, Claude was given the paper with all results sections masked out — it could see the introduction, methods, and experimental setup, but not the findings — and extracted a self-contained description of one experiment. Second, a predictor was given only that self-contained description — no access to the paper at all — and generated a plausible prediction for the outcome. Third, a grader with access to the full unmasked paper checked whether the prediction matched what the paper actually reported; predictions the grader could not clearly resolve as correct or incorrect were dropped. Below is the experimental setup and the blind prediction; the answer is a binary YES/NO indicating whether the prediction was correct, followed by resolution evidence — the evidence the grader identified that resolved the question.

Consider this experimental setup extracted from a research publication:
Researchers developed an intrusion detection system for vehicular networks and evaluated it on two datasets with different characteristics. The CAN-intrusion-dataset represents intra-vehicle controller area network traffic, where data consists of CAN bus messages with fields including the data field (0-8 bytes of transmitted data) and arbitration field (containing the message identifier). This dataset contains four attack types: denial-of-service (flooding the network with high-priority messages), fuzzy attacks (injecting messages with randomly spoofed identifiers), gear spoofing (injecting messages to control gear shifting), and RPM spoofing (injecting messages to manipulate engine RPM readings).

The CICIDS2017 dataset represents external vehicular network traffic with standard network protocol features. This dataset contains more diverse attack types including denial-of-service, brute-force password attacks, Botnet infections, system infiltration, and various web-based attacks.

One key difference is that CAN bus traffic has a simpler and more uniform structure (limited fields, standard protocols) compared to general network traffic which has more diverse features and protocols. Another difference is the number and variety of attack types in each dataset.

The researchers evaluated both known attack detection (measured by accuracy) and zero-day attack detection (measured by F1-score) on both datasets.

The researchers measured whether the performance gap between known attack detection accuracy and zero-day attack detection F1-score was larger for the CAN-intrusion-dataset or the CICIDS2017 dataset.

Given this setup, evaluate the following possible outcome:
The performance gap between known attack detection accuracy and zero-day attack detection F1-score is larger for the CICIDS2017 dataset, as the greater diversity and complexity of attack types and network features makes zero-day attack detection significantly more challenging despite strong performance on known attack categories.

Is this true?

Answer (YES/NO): YES